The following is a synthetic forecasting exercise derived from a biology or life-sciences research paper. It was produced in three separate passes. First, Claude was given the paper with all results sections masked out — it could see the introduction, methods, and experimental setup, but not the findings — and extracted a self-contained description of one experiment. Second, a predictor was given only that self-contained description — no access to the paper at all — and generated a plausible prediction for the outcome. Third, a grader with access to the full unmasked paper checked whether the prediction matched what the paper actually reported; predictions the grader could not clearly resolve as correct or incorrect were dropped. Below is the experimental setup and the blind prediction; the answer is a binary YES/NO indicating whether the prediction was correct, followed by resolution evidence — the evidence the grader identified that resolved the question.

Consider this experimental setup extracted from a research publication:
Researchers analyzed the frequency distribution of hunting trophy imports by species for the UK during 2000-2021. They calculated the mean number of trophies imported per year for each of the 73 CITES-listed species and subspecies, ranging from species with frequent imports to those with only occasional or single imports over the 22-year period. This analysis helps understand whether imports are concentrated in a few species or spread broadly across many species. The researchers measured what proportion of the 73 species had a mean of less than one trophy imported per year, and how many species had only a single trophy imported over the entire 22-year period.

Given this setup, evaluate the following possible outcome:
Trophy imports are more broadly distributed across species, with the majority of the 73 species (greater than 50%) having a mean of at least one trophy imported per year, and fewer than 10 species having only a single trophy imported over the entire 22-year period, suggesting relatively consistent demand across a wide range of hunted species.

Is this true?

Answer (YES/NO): NO